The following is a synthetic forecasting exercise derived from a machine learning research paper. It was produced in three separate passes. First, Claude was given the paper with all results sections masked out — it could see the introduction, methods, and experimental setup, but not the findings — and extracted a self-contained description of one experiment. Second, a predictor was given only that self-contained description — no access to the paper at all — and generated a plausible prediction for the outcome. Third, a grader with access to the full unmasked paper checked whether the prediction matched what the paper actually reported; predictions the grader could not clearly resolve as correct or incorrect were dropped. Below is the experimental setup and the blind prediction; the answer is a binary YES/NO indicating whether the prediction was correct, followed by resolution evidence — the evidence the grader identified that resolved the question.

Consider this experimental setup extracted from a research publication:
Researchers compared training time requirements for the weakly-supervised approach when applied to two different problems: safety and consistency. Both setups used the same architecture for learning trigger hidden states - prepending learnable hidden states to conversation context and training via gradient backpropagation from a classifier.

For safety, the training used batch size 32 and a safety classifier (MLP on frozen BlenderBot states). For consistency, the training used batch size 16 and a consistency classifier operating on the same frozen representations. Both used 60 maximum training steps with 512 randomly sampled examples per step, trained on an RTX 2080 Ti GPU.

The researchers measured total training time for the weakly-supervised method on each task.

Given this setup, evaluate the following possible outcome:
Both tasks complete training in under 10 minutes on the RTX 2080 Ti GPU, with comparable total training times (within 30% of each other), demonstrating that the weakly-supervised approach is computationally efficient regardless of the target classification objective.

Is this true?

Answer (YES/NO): NO